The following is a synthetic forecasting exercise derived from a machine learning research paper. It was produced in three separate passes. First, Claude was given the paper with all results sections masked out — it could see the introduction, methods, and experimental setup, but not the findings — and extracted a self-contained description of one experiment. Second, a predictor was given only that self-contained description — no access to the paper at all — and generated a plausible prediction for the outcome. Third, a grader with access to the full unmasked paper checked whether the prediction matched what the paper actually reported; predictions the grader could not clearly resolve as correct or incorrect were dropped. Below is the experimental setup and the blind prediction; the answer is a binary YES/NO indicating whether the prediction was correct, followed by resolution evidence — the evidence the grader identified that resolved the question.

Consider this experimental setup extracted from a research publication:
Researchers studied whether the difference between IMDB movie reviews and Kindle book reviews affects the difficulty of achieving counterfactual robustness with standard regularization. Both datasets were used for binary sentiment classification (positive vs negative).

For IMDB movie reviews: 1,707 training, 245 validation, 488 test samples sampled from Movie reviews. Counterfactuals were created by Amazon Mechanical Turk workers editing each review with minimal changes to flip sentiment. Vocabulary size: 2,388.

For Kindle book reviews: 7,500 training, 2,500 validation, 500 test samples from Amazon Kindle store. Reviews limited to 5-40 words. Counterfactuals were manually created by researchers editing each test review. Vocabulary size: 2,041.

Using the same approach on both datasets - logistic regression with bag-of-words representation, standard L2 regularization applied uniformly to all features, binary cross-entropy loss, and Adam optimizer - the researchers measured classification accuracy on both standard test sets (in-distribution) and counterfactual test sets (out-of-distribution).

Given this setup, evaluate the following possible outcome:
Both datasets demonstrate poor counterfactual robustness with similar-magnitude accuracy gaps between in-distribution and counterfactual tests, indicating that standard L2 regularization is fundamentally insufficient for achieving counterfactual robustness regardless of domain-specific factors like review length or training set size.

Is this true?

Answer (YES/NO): NO